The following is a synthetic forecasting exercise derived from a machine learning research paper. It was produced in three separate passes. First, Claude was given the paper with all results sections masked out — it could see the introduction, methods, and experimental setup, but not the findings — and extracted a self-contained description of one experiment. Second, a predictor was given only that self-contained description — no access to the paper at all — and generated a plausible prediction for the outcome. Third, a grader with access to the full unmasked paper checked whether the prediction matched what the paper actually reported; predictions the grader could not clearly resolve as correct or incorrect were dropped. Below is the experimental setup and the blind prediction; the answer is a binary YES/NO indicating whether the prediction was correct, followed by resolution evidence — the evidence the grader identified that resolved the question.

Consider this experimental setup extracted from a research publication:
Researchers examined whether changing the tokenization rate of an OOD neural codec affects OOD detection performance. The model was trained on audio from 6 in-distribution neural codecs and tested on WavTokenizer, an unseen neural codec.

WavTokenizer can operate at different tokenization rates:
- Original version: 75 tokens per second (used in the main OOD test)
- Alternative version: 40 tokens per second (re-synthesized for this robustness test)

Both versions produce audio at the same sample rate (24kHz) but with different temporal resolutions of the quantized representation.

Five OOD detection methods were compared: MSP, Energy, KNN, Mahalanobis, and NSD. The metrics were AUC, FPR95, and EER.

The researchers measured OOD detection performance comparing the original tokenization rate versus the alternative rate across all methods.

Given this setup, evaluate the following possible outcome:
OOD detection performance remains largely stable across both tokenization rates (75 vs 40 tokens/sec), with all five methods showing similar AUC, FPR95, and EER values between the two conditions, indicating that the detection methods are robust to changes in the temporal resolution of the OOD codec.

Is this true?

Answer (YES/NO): NO